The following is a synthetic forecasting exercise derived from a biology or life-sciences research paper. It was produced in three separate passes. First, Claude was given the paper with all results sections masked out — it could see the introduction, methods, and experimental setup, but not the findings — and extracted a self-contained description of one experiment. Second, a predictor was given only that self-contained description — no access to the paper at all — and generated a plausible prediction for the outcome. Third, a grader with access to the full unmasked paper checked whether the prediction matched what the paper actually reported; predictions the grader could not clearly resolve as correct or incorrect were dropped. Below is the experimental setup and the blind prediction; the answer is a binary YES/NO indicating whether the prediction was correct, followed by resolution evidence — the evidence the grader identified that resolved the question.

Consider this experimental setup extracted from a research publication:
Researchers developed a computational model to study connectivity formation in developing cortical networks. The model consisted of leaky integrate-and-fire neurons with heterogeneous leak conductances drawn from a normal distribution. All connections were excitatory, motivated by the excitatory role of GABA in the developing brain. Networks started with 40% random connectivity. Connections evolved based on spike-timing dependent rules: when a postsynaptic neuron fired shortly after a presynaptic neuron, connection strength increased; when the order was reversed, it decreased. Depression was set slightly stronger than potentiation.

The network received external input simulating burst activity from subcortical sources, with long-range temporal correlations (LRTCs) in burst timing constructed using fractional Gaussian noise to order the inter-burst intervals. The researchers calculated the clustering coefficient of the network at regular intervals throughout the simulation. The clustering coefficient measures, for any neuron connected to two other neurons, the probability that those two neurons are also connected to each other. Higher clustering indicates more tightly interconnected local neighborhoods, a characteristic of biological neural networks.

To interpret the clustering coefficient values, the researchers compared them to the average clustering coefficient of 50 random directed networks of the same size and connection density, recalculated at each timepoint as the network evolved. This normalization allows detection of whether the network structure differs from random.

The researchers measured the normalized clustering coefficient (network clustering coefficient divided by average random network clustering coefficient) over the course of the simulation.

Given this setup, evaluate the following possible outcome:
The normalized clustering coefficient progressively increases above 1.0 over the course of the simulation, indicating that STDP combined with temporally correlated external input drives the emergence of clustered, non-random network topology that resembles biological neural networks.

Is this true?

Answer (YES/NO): YES